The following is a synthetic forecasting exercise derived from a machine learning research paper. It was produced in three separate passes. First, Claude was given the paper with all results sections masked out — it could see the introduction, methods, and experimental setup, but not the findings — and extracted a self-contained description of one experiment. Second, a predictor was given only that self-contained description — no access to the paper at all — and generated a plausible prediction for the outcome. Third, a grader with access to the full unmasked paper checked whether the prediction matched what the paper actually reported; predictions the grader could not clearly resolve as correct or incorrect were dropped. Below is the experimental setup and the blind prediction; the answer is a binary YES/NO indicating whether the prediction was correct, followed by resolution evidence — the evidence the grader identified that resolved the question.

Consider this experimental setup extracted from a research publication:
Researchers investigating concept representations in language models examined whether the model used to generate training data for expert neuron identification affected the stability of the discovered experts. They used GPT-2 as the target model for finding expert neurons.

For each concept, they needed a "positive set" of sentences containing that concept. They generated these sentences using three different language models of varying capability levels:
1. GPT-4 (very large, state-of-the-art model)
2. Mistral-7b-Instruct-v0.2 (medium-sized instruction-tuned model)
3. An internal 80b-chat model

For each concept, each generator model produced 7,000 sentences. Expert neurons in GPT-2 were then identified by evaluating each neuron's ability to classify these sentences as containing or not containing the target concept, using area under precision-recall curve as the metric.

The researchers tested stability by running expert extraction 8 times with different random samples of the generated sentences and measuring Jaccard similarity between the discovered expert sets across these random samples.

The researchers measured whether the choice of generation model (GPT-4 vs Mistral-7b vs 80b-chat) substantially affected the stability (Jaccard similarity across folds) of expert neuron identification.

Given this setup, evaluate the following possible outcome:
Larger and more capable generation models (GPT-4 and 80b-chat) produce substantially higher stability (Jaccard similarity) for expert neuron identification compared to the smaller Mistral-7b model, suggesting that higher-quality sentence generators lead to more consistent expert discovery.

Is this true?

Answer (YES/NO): NO